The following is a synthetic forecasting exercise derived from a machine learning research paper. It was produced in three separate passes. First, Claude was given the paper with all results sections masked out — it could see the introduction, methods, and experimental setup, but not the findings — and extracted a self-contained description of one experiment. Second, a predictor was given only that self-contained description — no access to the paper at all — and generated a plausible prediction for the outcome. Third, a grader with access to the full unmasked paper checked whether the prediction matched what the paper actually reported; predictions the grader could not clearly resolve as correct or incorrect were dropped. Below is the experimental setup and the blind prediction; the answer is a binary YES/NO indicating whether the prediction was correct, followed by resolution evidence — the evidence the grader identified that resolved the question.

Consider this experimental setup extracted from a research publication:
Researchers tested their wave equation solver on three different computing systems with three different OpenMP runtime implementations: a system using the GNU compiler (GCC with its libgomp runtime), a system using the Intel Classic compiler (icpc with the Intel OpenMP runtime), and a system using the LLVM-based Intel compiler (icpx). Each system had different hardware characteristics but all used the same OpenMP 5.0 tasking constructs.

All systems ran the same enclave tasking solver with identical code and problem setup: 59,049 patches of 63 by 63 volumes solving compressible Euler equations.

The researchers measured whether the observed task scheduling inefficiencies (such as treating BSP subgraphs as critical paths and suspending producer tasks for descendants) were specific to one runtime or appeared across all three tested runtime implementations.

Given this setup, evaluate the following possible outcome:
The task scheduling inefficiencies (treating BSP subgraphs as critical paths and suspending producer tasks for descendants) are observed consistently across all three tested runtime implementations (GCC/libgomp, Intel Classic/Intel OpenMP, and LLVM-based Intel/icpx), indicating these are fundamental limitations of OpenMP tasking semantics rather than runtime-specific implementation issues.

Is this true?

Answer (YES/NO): YES